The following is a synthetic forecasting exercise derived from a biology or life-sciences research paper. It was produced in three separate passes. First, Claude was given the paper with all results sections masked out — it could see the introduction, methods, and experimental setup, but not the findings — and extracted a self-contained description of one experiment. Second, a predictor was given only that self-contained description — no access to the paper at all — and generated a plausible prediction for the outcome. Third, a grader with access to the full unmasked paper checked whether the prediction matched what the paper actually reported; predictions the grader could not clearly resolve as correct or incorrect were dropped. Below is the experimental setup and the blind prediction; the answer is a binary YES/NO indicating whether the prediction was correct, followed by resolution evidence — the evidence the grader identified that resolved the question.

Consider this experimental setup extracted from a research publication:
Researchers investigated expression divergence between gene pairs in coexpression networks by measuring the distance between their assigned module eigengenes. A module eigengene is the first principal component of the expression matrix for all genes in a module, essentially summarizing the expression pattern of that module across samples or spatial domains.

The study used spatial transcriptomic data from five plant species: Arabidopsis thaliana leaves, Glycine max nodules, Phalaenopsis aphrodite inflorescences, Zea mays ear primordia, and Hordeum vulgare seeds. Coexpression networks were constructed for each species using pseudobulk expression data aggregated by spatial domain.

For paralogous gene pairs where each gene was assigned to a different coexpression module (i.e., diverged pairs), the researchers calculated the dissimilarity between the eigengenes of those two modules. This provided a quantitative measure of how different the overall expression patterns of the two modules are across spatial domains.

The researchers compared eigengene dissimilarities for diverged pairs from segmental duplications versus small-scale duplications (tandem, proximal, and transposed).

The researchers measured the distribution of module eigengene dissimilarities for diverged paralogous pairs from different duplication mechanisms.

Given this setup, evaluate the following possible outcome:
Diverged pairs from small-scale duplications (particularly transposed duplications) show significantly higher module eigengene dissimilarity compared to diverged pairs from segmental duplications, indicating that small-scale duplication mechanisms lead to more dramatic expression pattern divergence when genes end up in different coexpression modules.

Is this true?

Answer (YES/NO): NO